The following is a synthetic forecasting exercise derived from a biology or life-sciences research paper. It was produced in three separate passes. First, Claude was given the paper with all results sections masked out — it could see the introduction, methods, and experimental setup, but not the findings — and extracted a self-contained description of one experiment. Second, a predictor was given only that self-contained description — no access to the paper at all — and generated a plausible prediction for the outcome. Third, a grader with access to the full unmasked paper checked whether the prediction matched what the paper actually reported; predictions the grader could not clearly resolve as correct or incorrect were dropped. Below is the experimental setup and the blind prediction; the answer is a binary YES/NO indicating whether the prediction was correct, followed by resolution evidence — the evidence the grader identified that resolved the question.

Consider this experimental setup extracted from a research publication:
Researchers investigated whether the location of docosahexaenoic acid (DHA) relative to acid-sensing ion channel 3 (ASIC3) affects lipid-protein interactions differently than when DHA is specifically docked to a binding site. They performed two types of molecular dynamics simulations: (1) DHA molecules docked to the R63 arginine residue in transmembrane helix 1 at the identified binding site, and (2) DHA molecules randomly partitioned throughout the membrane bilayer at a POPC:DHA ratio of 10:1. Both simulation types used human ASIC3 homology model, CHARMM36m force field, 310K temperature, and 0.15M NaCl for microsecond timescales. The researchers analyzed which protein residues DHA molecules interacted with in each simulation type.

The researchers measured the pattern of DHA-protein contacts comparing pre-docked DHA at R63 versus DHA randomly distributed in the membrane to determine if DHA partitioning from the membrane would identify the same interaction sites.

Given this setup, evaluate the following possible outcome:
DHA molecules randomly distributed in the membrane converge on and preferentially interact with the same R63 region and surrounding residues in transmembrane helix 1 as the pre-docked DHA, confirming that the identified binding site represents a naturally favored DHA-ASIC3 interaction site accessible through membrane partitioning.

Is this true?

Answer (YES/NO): YES